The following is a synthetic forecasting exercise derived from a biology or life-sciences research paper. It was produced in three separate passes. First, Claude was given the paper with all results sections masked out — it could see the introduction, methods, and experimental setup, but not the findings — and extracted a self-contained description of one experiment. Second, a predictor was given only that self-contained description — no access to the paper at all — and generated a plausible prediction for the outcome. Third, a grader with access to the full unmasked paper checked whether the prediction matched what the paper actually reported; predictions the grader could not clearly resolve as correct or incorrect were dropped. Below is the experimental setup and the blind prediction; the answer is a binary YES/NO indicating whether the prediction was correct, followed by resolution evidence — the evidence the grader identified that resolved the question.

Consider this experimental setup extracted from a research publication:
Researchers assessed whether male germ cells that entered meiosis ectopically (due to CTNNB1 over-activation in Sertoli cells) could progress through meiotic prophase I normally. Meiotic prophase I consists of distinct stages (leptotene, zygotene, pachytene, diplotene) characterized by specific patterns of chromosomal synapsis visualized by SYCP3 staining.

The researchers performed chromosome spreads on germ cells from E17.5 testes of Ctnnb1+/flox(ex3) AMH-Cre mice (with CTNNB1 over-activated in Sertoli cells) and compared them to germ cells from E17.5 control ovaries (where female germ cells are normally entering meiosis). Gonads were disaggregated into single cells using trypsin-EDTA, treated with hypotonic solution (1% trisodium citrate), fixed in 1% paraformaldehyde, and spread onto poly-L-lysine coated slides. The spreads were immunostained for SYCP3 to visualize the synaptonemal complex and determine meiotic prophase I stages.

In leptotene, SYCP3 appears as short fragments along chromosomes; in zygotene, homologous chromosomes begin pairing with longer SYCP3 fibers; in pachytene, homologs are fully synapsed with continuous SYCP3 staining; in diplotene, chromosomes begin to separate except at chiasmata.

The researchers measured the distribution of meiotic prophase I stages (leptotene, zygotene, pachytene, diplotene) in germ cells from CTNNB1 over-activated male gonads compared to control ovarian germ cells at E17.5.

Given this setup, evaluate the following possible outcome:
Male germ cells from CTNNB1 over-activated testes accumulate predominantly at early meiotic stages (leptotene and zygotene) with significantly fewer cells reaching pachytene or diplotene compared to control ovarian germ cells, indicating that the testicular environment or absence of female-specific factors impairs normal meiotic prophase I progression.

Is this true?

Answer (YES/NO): YES